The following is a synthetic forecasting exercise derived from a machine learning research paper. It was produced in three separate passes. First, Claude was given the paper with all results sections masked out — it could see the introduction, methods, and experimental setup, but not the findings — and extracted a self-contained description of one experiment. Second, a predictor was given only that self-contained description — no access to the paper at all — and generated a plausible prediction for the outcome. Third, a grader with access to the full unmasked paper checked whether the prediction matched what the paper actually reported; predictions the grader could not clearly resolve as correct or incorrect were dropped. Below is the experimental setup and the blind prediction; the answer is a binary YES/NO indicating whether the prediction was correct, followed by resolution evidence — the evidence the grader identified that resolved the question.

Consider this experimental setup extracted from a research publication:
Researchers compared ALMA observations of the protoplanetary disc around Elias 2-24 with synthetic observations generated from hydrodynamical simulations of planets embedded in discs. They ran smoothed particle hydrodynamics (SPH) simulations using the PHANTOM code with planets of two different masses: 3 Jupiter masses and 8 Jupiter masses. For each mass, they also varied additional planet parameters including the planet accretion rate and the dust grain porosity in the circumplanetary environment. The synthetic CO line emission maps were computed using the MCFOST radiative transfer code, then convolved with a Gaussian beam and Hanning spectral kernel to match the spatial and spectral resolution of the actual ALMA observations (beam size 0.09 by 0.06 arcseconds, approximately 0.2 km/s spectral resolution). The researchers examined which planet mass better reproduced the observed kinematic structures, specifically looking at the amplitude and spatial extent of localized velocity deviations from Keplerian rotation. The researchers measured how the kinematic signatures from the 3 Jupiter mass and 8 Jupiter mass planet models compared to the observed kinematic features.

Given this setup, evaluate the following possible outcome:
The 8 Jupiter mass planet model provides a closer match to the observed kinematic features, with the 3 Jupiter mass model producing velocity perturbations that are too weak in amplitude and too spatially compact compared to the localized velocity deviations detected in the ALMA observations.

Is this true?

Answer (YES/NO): NO